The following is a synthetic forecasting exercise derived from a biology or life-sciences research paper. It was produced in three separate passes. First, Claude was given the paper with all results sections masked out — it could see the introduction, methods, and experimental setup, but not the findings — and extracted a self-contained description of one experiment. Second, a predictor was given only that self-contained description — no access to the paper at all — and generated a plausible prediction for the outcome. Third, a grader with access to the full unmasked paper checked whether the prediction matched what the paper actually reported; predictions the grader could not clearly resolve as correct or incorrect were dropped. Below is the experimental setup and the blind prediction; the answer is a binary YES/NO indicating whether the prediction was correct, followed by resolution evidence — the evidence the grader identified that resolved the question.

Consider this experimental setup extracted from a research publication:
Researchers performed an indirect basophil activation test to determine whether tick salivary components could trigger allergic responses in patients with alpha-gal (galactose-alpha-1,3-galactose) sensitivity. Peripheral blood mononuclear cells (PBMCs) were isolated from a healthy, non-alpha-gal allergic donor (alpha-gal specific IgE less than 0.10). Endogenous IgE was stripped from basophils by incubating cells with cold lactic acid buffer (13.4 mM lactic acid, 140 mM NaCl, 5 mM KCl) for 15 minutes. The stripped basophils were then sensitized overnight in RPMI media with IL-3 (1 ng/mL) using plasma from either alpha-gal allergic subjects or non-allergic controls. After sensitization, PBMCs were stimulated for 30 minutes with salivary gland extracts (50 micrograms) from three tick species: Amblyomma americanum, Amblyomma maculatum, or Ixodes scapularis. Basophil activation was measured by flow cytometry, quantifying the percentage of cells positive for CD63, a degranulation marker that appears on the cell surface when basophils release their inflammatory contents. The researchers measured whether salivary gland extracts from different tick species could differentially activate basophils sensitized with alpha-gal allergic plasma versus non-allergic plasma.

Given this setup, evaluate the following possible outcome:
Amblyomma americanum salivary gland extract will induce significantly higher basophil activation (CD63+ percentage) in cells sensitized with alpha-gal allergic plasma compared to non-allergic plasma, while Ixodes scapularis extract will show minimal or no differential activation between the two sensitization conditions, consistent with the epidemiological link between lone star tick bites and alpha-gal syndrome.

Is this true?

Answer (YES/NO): NO